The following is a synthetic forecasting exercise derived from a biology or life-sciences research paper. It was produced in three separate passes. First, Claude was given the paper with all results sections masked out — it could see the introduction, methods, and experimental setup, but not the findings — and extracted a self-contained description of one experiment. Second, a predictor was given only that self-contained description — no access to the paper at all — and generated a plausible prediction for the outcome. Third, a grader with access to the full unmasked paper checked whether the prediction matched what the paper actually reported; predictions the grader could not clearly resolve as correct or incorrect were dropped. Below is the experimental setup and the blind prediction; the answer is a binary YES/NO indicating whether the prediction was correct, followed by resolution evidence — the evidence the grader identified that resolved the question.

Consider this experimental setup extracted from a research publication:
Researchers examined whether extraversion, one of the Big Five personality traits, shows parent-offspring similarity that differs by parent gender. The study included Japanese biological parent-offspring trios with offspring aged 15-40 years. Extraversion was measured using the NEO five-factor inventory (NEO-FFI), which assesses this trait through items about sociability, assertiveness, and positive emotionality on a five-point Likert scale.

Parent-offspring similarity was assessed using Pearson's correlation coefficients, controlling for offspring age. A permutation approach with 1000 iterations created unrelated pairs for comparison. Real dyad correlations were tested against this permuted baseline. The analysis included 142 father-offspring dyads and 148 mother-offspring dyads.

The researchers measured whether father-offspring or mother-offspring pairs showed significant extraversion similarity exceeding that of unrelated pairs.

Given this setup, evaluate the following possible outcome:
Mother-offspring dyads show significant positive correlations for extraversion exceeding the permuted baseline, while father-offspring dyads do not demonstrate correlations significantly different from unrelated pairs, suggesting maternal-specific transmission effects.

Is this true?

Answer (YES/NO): NO